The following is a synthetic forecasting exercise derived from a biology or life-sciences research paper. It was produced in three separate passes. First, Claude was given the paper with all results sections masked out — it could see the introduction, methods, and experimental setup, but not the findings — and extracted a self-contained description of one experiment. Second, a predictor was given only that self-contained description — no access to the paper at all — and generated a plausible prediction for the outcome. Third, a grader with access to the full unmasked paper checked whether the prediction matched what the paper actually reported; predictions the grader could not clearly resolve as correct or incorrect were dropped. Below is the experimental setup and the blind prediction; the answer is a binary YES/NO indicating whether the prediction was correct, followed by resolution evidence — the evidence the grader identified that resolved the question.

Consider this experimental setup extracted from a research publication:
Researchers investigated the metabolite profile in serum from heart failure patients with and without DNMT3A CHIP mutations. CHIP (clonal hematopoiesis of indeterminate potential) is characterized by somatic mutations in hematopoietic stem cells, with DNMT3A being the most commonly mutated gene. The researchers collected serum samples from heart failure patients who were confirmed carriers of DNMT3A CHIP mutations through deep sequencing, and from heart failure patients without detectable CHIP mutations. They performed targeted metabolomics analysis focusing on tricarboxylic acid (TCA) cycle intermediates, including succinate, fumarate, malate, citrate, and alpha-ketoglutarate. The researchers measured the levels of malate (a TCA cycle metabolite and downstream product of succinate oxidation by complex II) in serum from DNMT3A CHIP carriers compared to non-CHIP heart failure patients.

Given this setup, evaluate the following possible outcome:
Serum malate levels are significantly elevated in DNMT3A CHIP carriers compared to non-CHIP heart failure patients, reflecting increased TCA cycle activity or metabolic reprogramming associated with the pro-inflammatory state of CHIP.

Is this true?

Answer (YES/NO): YES